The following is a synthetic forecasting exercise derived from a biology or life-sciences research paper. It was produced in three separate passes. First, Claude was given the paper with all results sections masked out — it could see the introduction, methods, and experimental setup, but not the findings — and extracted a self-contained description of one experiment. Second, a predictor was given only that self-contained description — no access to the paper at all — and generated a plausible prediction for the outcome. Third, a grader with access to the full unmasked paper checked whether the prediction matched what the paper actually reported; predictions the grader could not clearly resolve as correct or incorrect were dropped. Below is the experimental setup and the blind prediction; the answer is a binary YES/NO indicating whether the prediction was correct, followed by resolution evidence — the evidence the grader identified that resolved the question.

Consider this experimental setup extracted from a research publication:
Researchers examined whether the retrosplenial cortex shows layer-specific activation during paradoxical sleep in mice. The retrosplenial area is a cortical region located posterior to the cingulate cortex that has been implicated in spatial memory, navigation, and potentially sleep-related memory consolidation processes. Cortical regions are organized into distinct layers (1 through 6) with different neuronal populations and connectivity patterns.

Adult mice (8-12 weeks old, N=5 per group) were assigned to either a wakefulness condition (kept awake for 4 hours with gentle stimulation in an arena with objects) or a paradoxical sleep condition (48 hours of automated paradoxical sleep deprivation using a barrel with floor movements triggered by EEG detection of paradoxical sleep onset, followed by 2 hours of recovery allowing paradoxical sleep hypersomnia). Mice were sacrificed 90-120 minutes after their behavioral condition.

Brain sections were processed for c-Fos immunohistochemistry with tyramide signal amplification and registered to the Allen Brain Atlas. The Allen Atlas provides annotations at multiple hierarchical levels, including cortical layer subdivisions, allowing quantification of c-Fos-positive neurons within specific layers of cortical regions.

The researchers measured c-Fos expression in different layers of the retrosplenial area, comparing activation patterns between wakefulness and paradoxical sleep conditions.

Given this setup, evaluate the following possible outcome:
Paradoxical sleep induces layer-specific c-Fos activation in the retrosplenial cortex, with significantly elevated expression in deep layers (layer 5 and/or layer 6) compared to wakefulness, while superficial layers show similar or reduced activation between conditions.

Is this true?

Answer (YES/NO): NO